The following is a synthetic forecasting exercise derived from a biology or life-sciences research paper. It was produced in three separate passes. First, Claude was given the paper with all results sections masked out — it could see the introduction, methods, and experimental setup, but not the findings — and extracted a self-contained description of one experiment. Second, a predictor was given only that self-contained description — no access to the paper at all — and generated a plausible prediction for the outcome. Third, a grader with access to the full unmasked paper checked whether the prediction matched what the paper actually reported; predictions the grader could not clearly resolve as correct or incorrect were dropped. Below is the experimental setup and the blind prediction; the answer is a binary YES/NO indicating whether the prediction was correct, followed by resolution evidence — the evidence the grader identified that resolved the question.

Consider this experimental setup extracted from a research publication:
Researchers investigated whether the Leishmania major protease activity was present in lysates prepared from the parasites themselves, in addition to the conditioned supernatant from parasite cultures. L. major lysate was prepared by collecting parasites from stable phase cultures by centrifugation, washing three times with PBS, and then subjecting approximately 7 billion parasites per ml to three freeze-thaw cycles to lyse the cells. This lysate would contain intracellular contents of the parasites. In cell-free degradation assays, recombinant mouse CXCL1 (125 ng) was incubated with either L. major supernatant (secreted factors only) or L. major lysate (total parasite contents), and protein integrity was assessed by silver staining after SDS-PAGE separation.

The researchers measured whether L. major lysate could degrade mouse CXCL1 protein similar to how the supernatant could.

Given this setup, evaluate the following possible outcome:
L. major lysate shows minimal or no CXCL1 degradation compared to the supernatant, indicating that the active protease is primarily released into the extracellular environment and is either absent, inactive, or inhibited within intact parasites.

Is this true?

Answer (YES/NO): NO